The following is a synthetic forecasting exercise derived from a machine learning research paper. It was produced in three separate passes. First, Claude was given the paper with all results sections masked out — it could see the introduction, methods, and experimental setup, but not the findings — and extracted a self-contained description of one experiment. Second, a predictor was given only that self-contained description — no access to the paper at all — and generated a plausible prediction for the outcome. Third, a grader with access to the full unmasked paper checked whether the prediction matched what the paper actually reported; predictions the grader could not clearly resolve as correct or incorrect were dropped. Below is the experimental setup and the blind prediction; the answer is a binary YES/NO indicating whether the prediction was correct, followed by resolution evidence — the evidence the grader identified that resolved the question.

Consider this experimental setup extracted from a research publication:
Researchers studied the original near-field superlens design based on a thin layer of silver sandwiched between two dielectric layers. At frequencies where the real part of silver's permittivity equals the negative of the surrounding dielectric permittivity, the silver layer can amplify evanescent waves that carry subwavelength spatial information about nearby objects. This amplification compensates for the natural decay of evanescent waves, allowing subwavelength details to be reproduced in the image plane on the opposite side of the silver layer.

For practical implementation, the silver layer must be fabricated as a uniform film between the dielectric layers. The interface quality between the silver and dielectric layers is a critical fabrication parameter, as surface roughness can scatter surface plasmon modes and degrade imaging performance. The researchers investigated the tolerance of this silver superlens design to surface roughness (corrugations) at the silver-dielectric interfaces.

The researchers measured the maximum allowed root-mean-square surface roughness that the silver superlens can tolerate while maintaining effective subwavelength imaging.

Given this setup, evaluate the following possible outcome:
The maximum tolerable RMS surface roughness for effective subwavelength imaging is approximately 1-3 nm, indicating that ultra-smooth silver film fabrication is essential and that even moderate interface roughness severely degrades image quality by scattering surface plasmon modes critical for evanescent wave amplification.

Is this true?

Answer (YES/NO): NO